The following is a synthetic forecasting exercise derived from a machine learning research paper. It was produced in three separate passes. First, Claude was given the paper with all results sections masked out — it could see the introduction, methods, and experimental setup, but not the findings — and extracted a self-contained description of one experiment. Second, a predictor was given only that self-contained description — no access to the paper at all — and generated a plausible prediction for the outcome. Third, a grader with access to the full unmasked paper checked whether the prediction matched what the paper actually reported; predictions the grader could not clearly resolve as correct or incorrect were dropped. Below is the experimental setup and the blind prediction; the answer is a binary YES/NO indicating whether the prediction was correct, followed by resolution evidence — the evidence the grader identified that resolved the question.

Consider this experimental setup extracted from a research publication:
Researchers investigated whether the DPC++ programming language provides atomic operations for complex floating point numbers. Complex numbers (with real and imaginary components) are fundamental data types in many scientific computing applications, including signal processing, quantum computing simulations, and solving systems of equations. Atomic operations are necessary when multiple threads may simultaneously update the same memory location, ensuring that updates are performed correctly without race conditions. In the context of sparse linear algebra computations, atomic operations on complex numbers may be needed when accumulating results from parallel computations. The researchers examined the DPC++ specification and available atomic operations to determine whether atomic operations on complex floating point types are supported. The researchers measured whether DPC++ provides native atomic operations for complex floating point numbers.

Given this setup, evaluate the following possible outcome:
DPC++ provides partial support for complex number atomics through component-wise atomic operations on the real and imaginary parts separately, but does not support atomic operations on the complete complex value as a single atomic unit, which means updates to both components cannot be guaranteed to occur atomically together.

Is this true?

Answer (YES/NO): NO